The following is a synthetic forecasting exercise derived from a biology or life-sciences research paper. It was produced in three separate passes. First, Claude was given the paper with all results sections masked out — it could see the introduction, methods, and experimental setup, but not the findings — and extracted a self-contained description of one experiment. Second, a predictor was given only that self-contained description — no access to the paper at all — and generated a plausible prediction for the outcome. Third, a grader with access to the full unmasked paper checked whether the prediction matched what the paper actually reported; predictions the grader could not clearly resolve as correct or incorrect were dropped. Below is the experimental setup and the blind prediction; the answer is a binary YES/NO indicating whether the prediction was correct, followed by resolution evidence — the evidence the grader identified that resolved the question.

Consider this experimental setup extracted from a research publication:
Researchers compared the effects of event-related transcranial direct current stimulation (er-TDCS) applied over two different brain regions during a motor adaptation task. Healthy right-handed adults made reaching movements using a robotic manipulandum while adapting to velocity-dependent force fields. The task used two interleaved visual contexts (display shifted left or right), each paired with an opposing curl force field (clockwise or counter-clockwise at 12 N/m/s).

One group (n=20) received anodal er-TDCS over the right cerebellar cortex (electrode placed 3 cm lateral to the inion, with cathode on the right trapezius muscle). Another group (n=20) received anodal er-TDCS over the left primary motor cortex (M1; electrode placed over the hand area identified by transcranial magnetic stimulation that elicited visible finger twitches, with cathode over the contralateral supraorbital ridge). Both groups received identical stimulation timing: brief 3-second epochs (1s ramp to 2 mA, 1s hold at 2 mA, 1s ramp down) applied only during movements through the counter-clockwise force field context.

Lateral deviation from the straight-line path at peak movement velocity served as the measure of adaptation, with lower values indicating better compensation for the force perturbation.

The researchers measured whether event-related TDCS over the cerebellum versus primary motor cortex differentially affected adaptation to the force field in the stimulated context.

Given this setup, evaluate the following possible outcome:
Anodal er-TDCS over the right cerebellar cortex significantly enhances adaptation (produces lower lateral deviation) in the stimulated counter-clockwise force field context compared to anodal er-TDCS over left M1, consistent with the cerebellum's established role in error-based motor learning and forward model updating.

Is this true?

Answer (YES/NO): YES